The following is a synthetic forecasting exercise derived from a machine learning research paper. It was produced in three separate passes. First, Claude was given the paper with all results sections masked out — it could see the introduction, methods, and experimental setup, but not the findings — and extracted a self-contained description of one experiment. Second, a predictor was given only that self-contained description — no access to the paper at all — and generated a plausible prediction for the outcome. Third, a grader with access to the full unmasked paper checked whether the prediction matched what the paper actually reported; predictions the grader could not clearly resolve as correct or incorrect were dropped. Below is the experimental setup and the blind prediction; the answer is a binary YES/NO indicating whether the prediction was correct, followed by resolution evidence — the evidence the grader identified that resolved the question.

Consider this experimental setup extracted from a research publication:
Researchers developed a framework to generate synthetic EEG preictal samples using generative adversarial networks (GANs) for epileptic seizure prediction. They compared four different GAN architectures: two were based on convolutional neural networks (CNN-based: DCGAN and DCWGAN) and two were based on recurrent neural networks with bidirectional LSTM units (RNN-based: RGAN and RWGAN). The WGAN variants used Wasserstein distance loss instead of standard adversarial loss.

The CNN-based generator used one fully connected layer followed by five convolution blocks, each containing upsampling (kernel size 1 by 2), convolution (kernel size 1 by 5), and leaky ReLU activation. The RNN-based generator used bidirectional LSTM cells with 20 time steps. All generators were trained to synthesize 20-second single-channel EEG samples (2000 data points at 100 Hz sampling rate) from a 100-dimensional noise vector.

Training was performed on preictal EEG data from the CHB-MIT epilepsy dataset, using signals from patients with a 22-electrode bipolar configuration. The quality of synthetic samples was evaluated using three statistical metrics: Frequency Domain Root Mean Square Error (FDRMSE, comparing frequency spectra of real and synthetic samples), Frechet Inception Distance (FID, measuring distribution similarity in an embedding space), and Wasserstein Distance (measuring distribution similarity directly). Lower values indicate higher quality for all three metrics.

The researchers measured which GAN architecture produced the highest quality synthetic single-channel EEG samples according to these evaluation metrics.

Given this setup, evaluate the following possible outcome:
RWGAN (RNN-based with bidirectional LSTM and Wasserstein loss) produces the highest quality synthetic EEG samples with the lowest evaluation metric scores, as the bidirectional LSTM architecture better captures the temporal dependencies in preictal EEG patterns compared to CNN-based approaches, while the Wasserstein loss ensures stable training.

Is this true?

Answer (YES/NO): NO